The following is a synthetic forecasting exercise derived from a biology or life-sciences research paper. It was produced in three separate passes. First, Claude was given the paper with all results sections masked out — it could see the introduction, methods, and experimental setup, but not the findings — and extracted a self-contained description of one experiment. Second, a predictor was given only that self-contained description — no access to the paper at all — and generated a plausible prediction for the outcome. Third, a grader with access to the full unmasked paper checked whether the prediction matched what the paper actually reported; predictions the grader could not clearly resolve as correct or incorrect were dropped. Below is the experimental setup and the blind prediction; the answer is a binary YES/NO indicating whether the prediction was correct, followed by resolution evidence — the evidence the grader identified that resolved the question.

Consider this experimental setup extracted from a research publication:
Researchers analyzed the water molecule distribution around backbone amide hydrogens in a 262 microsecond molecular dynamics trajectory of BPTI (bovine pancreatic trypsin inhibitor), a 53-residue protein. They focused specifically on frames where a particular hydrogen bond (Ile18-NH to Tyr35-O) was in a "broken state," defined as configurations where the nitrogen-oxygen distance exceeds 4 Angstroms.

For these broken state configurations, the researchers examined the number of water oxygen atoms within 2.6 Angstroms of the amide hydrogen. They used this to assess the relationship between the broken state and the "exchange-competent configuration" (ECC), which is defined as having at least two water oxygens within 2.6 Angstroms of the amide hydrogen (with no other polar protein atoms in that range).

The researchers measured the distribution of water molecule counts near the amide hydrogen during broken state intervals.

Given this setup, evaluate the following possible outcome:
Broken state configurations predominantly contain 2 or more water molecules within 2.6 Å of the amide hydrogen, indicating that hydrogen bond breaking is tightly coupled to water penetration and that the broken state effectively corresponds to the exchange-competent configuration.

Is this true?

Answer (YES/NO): NO